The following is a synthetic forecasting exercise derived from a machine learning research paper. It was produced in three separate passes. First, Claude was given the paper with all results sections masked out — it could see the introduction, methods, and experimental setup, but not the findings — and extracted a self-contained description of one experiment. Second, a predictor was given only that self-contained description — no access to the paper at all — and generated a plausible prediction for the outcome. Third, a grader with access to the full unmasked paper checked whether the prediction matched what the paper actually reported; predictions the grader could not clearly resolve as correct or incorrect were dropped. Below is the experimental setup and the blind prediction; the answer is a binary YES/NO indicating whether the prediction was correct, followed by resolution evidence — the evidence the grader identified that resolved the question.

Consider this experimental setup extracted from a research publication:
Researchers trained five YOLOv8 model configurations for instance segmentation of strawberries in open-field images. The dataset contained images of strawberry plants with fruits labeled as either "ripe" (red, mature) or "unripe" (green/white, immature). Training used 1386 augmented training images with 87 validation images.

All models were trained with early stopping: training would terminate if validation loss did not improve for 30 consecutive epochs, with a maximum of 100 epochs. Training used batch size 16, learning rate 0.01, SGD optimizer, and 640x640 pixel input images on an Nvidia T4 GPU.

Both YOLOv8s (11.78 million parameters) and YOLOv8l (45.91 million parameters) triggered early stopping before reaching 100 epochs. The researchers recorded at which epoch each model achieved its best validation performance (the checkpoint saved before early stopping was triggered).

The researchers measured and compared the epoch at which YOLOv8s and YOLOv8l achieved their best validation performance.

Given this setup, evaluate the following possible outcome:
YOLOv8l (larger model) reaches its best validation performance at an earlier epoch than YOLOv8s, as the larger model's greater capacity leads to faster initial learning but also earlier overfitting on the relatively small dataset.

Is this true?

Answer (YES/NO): NO